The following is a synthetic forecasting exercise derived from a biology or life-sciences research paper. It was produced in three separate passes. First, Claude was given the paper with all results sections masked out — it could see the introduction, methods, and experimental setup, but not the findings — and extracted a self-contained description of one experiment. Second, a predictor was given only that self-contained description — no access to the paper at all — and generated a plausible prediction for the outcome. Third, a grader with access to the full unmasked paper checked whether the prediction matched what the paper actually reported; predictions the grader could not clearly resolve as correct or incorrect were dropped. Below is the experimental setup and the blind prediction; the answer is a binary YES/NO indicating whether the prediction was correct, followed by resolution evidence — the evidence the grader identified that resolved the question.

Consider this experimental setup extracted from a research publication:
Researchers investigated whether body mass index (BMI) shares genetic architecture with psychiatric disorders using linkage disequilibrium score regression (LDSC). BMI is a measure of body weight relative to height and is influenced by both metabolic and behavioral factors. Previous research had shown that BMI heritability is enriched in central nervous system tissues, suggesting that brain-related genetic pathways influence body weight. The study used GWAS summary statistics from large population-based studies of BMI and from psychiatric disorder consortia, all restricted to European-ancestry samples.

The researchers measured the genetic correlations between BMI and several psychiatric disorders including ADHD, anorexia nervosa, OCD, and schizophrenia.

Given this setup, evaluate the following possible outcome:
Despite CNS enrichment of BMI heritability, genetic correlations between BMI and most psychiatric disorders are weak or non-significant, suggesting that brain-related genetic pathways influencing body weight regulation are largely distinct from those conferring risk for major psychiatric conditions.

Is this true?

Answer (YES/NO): NO